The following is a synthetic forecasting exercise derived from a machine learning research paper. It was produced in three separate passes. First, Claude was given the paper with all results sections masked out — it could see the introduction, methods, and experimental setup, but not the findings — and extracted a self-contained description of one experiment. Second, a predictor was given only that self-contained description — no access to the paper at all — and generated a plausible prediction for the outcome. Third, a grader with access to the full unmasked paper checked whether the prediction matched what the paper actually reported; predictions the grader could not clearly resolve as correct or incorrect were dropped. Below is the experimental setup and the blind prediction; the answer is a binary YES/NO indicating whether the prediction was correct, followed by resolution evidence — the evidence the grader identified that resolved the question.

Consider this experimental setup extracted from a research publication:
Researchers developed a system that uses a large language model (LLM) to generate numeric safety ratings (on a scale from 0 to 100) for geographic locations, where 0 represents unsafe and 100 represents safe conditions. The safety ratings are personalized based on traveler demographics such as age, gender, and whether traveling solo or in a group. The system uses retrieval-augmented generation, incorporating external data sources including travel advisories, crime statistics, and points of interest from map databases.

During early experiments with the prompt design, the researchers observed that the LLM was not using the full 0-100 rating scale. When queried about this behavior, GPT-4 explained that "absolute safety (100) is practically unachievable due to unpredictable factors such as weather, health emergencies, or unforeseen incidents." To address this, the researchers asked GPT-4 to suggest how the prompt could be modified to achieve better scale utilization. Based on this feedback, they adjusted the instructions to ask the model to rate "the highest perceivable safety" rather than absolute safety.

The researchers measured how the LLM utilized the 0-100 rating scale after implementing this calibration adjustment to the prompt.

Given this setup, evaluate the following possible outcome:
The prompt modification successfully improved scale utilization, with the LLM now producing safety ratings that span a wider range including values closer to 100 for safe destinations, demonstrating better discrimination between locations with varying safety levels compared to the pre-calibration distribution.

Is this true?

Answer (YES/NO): NO